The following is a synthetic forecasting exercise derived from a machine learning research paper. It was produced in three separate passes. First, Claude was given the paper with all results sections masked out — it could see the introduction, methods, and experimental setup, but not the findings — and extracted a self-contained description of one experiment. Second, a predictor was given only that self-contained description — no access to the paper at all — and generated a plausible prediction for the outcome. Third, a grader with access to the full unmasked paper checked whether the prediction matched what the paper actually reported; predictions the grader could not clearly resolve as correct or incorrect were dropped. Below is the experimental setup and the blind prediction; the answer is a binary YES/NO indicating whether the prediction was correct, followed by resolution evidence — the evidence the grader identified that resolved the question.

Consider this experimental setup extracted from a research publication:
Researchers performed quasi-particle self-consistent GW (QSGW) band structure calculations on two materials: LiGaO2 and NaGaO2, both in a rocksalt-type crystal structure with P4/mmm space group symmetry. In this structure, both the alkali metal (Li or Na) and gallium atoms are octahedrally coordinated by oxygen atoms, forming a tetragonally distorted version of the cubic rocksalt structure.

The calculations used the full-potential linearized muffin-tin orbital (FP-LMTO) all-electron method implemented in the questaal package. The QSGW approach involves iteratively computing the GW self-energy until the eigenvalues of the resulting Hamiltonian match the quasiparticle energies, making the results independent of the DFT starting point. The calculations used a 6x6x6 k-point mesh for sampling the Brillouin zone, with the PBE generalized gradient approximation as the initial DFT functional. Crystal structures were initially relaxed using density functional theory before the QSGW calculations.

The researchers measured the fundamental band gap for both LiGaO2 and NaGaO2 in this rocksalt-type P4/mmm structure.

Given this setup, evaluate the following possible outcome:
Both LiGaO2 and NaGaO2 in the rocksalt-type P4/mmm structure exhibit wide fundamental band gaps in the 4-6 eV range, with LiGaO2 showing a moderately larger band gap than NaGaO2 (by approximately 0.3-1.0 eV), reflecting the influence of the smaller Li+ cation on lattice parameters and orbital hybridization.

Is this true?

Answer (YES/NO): NO